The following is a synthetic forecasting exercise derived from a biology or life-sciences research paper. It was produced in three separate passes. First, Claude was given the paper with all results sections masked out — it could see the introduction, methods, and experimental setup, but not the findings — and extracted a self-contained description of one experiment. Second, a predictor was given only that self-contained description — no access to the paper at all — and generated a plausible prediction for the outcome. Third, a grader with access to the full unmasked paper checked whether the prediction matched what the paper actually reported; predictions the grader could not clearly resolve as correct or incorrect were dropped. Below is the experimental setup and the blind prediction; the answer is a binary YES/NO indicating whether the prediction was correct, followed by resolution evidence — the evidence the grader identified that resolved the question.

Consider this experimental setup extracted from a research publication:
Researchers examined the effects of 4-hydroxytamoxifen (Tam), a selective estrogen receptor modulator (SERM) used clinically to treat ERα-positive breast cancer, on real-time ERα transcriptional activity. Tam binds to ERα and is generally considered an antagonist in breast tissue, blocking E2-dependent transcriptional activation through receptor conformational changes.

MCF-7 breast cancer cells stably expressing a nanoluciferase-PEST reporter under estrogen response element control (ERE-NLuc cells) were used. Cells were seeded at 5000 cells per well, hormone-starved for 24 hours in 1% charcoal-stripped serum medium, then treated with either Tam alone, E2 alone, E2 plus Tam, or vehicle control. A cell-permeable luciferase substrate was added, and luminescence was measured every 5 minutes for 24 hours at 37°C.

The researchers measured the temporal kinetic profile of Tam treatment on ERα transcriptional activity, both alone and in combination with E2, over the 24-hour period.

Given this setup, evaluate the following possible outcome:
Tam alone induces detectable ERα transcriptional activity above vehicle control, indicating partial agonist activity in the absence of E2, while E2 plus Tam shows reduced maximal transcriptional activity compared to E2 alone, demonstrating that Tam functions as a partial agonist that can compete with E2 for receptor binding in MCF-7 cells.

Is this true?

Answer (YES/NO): NO